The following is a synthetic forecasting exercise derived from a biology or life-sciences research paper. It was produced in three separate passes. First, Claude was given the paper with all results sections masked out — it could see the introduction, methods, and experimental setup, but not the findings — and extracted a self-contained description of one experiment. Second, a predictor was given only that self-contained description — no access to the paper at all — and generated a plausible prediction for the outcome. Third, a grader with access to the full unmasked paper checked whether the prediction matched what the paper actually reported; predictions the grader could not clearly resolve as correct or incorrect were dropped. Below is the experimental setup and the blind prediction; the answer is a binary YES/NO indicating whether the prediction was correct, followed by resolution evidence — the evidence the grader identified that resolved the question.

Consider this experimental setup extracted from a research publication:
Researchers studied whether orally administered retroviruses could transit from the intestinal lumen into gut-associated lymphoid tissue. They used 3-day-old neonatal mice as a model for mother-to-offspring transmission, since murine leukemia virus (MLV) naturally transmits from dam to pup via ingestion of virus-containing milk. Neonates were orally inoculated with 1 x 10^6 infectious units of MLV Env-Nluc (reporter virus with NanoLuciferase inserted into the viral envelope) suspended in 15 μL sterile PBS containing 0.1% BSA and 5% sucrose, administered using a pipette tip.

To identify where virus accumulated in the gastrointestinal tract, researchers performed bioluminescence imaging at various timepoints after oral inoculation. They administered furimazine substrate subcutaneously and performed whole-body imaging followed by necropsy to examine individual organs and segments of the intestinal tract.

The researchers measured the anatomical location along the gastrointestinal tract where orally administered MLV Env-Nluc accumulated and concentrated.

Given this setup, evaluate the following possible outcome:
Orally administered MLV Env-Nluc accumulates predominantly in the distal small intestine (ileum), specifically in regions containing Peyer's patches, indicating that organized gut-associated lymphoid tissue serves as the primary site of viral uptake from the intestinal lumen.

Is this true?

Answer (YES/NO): NO